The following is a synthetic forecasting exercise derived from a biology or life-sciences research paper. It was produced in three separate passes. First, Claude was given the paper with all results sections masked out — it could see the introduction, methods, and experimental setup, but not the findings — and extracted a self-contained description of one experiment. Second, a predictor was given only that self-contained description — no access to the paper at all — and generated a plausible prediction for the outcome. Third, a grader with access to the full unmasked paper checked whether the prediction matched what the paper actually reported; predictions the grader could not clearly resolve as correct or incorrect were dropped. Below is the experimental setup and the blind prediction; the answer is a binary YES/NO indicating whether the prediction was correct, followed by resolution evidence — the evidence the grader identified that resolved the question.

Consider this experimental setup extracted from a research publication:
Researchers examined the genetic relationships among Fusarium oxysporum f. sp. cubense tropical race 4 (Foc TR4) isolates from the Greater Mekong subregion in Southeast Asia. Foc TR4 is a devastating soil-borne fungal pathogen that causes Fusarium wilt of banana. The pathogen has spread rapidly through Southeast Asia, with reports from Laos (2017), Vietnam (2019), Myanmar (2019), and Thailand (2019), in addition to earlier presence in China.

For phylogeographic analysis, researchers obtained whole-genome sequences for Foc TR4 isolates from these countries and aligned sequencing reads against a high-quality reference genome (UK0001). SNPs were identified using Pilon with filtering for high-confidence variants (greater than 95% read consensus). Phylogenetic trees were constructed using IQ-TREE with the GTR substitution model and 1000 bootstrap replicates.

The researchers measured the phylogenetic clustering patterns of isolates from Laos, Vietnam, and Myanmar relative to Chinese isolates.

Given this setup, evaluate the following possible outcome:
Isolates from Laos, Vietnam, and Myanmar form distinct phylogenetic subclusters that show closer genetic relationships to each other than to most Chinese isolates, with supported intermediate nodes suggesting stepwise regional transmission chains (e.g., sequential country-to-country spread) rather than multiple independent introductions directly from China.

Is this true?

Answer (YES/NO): NO